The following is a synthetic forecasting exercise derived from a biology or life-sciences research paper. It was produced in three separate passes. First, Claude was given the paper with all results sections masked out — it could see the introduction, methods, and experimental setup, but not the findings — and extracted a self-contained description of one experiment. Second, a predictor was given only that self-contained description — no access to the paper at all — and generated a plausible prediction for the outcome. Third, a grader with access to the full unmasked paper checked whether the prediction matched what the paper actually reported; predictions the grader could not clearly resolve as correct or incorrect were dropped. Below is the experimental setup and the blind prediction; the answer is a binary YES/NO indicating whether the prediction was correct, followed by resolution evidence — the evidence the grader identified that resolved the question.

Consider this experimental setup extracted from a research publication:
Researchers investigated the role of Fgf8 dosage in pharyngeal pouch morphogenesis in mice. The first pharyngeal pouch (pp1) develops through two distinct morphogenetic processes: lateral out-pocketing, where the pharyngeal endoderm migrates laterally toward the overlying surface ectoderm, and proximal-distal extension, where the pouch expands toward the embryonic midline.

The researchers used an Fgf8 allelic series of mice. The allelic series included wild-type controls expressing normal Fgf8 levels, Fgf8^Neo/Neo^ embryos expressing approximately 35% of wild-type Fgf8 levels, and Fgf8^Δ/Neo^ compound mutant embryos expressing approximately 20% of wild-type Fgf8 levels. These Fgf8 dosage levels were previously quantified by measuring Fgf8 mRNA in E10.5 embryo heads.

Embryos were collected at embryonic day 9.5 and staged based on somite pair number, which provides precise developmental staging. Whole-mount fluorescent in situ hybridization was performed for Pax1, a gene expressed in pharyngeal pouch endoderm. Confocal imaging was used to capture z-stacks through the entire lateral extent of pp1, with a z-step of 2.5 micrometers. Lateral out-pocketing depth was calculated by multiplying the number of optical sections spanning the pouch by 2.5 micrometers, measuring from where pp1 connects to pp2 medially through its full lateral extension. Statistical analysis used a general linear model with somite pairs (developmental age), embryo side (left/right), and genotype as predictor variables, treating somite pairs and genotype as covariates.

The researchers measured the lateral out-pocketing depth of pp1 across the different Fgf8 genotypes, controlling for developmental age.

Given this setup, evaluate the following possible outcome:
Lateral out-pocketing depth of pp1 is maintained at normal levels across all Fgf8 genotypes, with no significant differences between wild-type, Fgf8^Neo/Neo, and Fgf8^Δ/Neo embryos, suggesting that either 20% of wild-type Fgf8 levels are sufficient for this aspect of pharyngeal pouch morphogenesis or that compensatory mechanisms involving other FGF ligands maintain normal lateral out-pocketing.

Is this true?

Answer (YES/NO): NO